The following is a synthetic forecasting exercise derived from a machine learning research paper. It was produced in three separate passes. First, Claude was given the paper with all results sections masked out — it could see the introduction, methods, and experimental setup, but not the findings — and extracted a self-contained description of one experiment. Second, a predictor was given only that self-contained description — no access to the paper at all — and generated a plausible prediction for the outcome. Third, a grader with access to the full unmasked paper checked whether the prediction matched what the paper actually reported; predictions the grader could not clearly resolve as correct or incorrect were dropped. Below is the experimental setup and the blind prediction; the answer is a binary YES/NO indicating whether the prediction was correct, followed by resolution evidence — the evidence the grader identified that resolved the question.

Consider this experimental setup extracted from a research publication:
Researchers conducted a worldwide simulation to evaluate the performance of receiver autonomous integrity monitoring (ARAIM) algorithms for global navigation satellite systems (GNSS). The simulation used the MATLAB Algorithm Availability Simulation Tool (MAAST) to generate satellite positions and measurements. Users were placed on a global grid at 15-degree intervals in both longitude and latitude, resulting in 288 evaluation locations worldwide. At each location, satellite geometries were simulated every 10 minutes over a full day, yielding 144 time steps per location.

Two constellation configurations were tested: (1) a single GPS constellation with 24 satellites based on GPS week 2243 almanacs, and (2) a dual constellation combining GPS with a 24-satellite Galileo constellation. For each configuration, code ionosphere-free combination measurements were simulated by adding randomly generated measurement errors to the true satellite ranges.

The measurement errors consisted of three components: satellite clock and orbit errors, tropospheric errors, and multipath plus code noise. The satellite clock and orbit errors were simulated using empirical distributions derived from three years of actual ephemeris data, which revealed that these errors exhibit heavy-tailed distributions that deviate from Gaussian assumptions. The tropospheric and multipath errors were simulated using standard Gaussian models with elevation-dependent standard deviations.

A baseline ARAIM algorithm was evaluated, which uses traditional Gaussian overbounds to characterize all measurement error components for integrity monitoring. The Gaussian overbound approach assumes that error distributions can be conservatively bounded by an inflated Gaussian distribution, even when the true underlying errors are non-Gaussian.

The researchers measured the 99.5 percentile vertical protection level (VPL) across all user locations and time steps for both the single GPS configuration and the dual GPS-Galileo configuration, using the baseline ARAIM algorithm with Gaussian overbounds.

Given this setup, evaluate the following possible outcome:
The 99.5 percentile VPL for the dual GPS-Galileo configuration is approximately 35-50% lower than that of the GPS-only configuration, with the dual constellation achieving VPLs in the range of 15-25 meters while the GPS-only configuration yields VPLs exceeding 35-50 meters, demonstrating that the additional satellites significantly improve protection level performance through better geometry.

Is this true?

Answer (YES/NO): NO